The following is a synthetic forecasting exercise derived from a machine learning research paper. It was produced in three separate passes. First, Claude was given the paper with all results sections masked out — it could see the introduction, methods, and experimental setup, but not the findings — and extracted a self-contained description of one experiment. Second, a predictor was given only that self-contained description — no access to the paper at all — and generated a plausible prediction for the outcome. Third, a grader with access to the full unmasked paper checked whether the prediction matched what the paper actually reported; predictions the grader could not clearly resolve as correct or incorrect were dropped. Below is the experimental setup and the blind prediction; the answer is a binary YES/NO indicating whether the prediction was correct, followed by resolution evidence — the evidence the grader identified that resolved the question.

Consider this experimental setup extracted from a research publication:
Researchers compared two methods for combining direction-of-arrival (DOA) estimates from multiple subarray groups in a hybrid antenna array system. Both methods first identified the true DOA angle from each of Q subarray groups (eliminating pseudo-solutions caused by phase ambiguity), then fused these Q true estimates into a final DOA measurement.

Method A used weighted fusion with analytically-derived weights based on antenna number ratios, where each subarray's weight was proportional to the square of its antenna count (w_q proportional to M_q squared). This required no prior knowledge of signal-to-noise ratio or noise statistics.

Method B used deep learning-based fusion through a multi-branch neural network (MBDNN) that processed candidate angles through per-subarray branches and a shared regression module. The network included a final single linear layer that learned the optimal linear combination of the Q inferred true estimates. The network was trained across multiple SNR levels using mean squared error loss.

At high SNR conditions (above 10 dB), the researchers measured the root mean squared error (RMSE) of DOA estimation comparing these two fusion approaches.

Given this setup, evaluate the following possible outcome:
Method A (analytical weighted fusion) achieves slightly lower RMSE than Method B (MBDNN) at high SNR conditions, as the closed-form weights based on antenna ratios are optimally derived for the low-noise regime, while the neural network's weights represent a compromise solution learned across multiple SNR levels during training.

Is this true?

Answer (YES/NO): NO